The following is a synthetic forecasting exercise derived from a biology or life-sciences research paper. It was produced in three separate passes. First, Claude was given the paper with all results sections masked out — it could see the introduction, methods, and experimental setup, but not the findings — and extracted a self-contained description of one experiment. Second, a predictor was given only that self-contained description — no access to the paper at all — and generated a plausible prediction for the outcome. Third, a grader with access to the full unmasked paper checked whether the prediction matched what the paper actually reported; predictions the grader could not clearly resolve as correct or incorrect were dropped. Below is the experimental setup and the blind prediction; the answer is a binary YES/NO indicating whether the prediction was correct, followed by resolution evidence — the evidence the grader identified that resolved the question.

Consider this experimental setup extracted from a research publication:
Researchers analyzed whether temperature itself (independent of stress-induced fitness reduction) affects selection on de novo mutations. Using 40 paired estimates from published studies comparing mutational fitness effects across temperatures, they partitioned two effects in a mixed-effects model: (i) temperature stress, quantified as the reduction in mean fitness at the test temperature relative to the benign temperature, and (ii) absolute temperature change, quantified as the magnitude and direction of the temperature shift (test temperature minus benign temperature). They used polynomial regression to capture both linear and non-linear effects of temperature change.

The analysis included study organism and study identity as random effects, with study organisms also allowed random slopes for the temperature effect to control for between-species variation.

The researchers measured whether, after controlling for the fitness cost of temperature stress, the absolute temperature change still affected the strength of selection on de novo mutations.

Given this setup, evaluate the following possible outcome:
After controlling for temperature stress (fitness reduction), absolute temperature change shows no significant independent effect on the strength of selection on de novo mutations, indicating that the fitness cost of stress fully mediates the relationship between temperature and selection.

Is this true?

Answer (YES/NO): NO